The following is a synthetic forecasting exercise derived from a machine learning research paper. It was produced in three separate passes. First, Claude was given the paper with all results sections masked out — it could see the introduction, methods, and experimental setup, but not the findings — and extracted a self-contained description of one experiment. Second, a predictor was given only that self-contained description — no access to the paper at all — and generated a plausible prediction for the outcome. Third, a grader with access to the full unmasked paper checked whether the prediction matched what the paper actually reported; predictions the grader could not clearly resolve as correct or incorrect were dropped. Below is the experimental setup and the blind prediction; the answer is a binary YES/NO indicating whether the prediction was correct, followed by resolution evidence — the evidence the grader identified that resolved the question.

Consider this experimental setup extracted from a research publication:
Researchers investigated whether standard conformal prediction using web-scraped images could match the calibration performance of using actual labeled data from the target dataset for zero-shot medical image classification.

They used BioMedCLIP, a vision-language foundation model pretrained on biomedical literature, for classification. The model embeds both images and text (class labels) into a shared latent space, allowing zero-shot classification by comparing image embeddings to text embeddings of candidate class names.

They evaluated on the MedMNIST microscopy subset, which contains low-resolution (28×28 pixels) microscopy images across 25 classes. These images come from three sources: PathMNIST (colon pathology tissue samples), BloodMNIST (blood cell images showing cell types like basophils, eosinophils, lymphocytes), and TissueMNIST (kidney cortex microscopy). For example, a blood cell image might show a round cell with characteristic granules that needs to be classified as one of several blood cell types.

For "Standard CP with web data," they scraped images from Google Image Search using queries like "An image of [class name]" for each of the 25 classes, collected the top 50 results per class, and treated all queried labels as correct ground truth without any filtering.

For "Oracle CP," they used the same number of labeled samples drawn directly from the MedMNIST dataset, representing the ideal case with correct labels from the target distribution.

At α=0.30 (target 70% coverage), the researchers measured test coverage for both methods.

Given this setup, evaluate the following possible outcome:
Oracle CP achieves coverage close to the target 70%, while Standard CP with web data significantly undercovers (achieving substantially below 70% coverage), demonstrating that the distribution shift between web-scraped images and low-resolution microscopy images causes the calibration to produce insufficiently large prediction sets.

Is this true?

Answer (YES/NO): YES